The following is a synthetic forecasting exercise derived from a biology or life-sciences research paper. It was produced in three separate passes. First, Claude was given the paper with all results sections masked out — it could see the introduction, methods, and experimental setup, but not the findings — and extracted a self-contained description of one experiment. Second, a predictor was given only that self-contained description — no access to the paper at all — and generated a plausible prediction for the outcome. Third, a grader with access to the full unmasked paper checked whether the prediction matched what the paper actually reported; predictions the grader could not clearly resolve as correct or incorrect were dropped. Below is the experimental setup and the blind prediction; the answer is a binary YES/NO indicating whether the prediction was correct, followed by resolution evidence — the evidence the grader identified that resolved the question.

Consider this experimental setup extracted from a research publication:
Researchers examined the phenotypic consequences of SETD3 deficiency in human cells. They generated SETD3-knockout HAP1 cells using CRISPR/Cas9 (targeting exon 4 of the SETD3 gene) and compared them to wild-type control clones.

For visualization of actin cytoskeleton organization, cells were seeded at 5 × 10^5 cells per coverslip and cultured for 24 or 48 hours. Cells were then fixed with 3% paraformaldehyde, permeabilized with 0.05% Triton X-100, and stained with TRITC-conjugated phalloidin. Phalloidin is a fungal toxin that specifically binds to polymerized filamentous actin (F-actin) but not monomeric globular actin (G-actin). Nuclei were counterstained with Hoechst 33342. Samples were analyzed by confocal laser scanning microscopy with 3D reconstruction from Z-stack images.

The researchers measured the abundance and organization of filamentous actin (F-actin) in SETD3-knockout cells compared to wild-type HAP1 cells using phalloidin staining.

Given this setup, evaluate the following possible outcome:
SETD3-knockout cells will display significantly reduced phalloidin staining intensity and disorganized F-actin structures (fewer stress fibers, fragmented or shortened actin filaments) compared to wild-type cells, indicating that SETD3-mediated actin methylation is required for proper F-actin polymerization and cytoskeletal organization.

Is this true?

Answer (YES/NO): YES